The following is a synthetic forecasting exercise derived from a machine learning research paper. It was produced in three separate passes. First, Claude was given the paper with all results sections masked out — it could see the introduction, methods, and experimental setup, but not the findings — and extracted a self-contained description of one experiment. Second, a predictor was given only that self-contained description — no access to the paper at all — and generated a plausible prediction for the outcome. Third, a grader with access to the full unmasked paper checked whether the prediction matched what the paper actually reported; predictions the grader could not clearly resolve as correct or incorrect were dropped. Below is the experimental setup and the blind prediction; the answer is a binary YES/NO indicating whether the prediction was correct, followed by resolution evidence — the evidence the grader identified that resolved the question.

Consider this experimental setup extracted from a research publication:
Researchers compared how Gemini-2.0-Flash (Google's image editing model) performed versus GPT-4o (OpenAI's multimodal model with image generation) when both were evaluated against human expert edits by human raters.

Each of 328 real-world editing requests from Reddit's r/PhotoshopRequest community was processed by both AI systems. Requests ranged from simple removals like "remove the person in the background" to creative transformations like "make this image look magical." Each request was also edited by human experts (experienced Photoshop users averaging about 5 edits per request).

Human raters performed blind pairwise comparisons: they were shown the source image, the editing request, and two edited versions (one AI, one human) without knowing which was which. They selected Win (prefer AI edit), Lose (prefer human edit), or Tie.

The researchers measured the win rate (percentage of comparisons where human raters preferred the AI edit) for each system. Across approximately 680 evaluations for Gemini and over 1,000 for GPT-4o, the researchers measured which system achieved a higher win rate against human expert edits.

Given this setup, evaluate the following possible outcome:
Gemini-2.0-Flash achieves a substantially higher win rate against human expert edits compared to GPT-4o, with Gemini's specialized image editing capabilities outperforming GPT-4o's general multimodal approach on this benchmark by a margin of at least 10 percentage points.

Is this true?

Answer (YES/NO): NO